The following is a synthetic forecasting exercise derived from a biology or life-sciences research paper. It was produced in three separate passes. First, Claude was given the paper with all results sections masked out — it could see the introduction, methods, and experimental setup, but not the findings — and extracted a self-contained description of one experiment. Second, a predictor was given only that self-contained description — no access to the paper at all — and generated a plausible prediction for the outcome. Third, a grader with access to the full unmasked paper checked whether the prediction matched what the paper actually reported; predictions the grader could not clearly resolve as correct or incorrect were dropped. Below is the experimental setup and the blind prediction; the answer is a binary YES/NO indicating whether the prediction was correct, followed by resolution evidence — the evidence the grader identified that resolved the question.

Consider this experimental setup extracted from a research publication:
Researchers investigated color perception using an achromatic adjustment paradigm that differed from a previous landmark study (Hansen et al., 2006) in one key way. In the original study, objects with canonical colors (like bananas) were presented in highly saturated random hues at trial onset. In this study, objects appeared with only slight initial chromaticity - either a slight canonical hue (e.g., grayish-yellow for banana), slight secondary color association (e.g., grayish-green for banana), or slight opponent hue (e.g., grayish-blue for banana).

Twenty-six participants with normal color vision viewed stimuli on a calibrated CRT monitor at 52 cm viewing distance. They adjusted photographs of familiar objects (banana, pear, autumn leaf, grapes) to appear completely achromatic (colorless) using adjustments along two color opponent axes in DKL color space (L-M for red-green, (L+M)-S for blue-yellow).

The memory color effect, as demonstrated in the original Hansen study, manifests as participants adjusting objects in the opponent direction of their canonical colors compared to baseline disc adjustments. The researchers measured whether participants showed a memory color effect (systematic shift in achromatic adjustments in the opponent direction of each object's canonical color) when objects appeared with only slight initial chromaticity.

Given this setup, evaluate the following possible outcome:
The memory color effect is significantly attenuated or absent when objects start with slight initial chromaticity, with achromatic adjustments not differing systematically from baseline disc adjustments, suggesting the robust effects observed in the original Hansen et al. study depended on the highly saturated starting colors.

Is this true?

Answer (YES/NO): NO